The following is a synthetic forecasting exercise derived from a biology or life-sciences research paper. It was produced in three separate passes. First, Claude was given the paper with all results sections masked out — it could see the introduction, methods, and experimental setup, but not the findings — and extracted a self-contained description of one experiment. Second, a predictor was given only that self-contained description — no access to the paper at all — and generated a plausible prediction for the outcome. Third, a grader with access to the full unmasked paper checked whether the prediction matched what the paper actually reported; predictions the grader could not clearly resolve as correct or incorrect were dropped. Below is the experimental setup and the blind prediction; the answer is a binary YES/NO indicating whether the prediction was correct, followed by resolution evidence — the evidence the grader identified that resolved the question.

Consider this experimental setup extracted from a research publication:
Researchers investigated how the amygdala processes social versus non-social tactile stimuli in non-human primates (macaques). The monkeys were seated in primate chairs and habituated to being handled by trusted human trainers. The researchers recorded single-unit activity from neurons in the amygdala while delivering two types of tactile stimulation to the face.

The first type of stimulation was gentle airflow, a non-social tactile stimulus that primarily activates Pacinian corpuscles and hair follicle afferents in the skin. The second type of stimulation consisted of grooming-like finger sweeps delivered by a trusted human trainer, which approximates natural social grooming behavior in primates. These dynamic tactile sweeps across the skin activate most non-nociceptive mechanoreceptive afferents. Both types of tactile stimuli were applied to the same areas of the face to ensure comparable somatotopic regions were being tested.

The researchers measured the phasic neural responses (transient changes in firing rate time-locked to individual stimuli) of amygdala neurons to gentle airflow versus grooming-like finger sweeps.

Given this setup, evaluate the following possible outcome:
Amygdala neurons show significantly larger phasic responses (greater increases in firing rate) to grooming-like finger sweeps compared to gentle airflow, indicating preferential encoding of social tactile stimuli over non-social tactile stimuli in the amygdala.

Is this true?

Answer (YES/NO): NO